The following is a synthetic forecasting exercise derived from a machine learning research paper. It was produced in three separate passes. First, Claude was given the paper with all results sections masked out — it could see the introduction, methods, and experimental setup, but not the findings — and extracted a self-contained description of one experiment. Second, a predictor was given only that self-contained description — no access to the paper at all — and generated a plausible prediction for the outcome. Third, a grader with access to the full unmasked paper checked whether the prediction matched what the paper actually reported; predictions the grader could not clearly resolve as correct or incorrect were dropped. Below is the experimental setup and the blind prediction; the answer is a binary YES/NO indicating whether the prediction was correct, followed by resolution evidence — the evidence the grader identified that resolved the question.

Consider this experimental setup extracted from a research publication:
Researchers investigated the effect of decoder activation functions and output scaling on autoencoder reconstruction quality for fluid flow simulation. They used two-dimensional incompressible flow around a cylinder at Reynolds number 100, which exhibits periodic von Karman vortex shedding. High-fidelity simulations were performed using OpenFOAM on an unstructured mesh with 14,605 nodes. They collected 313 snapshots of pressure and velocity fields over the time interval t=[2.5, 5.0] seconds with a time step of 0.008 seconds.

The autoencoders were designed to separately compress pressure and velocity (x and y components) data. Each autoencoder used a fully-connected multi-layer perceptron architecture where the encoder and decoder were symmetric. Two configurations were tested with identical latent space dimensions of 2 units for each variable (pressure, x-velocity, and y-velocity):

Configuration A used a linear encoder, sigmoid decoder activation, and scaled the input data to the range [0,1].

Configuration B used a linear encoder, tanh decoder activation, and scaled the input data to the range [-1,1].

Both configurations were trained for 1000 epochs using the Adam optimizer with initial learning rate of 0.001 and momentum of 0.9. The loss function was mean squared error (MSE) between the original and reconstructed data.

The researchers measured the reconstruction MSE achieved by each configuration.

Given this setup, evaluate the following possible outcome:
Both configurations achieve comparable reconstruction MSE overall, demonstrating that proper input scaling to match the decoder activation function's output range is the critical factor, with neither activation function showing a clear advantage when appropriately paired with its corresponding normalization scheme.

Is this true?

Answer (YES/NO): NO